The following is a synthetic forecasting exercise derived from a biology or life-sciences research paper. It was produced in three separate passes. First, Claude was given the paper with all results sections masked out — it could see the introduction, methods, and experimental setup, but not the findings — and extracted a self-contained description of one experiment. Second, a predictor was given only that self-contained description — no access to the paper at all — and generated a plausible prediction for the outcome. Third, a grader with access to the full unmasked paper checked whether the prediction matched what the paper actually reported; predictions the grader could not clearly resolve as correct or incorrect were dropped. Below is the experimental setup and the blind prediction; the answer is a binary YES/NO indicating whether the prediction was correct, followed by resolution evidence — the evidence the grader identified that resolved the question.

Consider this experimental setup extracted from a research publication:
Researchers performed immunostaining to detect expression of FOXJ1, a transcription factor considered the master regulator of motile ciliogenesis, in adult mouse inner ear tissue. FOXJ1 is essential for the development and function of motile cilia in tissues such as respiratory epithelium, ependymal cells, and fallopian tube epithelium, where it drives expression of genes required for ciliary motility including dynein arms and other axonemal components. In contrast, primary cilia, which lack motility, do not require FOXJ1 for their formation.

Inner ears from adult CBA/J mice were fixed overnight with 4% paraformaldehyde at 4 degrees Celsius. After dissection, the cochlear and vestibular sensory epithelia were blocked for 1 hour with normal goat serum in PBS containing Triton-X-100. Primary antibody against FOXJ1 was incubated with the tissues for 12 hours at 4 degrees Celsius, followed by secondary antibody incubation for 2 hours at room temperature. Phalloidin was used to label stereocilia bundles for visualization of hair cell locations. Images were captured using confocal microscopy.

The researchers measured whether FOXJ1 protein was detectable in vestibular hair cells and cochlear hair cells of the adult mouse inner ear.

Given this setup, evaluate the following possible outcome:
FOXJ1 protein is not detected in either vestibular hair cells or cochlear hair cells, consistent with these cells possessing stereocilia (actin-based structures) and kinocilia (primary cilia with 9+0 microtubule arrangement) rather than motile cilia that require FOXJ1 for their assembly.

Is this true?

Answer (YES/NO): NO